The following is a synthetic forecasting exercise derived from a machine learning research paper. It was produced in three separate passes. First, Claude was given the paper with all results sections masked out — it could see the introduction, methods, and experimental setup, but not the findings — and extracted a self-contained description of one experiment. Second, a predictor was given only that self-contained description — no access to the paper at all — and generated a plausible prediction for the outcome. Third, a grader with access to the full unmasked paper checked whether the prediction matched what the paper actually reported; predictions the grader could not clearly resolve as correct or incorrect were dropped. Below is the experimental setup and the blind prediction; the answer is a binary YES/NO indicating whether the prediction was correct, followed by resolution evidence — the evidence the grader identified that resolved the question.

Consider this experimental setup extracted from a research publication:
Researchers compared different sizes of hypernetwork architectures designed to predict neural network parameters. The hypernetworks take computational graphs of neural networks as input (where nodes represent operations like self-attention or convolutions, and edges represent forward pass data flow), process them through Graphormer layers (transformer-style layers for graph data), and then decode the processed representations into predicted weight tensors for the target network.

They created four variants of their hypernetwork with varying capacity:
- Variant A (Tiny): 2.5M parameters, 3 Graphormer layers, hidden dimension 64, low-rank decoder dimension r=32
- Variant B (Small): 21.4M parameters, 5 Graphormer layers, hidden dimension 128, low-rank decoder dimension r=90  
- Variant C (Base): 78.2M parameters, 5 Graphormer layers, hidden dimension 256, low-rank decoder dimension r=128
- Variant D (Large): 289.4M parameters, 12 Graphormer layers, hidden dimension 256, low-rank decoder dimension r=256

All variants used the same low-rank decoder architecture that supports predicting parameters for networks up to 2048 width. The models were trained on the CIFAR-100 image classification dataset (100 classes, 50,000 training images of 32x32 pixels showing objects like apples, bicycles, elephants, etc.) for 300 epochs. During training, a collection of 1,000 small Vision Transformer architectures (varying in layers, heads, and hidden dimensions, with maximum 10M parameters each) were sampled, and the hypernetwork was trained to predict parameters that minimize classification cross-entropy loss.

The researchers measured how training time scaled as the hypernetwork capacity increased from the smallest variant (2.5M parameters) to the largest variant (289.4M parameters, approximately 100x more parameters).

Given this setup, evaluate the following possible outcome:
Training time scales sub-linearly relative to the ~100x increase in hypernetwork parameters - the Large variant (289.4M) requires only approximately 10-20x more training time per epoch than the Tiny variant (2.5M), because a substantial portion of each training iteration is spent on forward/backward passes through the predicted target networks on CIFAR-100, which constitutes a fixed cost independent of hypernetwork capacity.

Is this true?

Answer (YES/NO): NO